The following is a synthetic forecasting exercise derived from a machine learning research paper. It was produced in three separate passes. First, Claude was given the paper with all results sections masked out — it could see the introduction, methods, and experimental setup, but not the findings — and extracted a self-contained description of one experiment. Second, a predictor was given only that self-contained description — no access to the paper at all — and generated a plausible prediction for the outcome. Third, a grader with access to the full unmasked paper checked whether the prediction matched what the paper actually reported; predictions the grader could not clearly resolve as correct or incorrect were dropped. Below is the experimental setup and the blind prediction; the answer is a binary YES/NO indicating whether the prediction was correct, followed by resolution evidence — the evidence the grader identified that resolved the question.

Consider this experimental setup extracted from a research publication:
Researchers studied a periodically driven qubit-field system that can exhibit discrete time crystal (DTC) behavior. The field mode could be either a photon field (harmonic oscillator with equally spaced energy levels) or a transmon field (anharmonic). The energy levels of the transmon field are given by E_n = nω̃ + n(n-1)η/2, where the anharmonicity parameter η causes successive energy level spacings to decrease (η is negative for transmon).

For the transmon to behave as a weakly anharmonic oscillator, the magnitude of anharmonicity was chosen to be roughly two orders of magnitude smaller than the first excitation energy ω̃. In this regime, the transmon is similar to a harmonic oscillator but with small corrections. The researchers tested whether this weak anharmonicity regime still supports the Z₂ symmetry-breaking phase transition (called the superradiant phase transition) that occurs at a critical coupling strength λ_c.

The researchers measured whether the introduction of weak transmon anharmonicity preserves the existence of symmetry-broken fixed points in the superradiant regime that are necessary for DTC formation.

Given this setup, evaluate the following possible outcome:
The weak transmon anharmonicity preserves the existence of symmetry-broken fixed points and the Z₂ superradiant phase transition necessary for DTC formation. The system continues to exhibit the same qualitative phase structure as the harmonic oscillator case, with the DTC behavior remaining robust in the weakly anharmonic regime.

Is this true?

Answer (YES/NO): YES